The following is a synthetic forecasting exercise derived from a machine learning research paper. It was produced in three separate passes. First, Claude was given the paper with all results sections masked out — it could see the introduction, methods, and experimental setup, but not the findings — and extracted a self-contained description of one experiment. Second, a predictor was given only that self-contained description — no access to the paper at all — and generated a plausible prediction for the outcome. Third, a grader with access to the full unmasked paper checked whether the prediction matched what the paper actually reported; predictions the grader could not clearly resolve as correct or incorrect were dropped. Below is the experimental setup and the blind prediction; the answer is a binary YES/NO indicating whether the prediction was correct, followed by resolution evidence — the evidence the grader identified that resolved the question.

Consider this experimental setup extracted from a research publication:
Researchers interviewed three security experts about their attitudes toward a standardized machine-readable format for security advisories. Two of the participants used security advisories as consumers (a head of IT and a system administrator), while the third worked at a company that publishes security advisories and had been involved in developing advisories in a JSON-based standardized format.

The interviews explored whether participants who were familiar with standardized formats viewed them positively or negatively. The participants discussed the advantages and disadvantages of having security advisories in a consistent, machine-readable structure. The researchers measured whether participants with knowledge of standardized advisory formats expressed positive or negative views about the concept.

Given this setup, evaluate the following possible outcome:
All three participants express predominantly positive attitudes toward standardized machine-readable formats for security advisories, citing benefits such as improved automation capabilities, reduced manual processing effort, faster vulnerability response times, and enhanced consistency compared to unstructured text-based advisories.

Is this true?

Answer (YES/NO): NO